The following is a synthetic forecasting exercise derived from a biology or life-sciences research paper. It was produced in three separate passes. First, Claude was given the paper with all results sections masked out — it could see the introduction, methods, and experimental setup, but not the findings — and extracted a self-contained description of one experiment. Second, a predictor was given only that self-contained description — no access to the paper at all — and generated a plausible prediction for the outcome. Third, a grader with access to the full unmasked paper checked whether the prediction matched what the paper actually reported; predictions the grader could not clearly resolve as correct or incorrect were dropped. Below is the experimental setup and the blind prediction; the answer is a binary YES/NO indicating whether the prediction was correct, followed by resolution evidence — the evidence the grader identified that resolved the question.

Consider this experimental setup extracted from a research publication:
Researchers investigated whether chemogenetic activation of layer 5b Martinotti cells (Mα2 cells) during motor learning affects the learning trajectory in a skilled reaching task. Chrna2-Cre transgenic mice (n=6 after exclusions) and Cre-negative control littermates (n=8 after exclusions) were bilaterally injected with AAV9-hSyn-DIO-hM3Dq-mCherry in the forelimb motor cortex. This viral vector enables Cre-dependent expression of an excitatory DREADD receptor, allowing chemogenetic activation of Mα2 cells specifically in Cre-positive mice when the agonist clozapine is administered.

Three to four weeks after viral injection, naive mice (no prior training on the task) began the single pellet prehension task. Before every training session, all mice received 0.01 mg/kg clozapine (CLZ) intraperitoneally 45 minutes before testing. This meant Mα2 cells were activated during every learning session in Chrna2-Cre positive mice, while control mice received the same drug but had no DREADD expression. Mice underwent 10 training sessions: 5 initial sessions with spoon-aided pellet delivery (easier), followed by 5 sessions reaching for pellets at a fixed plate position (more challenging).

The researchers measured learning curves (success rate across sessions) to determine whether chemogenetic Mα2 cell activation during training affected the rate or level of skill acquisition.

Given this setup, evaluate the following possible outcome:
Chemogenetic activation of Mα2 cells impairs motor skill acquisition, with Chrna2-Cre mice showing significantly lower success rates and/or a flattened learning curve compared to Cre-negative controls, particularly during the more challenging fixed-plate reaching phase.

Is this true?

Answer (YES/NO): NO